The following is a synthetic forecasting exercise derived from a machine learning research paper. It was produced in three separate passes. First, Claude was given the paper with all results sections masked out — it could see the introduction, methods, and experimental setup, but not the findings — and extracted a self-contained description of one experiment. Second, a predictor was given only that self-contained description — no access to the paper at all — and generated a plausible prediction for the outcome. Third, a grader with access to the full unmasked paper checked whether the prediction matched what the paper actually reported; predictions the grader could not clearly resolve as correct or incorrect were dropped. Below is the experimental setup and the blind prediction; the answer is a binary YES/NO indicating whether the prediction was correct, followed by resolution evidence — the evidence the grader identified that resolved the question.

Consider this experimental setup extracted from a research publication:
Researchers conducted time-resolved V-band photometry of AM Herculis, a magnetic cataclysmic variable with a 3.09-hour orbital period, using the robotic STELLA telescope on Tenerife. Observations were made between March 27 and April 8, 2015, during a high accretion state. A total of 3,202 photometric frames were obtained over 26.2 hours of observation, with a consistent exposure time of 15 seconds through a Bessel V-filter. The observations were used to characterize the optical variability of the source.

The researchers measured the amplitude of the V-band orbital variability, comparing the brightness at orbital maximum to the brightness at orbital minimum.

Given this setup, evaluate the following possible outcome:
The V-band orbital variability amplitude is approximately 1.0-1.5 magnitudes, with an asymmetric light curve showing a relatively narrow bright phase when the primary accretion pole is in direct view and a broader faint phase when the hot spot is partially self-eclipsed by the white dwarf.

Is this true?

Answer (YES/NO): NO